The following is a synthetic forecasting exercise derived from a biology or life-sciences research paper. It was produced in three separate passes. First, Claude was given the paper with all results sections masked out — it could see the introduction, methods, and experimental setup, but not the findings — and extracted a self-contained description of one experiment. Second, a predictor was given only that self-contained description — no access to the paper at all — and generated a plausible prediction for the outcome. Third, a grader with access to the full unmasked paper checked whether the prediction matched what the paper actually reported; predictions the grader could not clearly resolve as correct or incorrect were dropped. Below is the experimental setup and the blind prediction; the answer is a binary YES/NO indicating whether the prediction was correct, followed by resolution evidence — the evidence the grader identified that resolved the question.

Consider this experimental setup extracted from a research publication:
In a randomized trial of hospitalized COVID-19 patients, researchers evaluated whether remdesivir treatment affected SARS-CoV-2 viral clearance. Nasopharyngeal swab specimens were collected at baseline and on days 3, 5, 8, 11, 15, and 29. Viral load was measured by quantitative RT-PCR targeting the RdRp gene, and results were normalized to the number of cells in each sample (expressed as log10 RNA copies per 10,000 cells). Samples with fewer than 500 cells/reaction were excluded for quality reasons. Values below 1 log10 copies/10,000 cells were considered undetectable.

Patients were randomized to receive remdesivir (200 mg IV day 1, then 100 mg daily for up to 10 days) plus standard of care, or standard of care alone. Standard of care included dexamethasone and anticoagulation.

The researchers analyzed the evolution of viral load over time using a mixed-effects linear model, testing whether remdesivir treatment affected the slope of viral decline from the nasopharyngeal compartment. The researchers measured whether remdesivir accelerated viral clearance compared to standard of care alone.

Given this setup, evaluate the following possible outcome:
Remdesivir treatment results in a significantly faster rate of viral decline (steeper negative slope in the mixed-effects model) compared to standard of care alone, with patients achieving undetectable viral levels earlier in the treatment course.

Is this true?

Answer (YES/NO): NO